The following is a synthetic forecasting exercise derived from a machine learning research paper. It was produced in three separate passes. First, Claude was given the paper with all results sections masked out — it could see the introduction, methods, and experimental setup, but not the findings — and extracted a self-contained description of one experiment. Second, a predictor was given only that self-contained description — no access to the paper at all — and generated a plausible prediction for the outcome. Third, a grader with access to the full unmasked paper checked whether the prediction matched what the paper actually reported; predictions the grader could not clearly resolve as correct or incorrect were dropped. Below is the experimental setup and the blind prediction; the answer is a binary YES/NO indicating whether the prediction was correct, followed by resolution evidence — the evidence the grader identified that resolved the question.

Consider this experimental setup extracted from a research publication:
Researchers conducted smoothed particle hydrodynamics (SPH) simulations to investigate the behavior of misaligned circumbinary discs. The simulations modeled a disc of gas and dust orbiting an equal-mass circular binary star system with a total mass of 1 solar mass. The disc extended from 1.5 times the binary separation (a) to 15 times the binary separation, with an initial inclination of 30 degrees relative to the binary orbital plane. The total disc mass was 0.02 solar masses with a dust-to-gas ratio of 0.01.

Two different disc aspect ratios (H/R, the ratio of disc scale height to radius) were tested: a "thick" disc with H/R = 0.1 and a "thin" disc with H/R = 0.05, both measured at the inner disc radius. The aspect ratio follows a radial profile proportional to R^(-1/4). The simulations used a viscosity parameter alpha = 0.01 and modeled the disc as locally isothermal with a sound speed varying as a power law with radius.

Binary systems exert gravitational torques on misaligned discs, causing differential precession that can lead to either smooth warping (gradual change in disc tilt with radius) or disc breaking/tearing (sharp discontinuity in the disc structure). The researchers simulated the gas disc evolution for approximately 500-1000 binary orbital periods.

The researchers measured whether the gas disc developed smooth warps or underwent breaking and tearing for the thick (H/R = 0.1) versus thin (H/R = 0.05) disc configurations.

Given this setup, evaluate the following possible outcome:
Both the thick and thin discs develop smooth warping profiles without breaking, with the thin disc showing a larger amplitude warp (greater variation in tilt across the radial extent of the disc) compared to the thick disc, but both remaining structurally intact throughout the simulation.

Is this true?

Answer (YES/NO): NO